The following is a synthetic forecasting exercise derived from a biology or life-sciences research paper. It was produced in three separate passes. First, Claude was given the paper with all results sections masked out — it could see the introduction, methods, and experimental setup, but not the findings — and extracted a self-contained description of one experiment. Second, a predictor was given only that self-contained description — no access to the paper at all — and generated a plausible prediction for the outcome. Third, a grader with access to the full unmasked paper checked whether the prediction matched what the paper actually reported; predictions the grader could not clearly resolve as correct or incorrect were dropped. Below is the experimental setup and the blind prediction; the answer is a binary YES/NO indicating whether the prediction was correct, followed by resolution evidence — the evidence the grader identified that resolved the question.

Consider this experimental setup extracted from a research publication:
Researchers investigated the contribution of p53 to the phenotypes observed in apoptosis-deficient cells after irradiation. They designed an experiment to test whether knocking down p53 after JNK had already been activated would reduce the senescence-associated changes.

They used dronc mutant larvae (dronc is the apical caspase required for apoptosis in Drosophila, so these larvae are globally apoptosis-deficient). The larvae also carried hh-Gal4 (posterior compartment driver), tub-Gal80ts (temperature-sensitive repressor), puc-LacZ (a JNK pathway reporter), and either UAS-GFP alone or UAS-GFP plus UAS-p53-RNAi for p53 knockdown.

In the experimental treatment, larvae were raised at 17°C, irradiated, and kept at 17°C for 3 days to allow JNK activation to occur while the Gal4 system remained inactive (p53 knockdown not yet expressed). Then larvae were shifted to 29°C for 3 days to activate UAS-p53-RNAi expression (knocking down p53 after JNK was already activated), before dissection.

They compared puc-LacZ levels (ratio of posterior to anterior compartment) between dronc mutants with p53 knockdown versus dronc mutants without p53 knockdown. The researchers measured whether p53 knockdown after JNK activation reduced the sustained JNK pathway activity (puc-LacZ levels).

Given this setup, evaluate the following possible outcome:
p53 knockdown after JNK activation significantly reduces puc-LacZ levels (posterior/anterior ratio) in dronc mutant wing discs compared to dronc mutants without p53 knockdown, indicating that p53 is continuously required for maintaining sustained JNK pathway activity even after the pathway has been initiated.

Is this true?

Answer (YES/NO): NO